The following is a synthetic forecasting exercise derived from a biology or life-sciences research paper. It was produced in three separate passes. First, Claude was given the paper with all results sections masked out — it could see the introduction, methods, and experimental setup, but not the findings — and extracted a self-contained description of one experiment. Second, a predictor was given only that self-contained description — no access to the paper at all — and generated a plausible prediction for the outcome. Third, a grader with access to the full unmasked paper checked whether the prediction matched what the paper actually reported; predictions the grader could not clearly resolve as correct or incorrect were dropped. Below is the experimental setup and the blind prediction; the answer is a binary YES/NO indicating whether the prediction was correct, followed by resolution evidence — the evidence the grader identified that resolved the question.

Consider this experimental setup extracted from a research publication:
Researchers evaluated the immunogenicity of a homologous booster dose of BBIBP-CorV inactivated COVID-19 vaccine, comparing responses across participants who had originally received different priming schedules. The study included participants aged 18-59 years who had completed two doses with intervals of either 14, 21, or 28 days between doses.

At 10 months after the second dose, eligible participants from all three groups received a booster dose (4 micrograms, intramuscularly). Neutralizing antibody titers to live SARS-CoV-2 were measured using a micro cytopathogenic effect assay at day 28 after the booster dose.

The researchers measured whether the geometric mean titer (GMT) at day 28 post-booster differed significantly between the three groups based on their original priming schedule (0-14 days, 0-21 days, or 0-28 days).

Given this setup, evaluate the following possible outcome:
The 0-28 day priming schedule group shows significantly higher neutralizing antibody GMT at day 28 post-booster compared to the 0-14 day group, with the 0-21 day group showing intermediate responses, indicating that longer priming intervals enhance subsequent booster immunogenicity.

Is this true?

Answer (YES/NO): NO